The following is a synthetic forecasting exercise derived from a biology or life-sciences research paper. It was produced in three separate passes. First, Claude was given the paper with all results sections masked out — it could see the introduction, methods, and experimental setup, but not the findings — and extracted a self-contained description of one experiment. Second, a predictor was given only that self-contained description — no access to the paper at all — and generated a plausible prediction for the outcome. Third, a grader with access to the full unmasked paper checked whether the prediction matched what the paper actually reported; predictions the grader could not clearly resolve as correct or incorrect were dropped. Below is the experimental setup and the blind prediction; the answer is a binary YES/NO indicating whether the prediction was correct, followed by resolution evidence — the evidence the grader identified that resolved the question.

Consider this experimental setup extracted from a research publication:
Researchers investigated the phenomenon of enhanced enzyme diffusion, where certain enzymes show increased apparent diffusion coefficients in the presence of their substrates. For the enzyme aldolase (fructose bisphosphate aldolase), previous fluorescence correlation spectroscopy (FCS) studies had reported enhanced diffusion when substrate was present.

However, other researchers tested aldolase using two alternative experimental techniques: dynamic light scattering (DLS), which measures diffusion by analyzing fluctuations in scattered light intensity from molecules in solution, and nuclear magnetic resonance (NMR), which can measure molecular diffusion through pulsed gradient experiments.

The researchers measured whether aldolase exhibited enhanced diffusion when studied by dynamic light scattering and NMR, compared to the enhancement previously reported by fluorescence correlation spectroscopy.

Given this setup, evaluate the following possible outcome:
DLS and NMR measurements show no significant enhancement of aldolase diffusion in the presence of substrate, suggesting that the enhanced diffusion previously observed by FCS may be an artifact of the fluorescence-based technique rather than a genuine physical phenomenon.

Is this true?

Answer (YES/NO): YES